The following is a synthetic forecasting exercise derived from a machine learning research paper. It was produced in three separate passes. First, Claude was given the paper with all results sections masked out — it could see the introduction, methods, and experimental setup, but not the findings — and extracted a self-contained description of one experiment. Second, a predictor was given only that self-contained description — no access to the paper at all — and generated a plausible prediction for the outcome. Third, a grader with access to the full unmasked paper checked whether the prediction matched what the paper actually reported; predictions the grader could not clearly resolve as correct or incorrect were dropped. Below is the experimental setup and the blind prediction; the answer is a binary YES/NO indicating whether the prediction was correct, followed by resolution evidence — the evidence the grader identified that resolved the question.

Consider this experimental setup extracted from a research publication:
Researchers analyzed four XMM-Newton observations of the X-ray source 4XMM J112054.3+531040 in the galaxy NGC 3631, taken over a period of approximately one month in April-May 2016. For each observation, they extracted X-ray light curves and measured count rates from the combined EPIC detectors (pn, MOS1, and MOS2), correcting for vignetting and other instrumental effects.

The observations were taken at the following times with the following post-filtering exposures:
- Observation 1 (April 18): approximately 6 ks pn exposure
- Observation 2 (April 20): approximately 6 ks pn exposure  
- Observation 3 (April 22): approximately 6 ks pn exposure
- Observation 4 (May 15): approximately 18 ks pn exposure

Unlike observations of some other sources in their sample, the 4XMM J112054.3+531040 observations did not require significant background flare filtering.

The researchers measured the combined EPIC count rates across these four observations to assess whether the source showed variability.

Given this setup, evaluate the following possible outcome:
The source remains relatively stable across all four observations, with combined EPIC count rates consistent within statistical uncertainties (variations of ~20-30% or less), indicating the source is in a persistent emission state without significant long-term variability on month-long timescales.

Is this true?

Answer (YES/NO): NO